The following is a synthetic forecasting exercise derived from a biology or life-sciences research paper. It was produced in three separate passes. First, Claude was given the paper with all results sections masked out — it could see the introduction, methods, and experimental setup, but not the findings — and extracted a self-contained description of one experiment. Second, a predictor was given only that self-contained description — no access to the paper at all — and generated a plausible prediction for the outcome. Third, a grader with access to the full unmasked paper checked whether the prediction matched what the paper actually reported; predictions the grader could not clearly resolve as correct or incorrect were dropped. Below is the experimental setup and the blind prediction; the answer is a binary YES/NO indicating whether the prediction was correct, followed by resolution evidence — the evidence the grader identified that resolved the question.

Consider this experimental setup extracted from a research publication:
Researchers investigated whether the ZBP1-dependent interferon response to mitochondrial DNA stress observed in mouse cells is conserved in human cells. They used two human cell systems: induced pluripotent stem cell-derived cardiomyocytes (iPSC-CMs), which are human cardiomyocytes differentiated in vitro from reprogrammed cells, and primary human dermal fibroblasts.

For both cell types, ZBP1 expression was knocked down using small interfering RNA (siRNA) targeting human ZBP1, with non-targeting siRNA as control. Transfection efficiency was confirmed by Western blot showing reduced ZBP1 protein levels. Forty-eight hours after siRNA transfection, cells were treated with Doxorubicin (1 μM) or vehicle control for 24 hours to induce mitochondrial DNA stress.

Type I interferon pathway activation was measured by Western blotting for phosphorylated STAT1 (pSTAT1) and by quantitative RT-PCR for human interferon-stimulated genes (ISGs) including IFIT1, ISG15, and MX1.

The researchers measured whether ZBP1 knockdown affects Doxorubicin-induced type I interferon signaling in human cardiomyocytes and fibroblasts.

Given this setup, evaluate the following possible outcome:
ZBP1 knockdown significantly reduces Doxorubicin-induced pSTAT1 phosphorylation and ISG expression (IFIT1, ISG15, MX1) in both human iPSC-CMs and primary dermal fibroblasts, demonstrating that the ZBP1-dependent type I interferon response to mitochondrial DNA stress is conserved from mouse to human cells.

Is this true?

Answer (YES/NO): NO